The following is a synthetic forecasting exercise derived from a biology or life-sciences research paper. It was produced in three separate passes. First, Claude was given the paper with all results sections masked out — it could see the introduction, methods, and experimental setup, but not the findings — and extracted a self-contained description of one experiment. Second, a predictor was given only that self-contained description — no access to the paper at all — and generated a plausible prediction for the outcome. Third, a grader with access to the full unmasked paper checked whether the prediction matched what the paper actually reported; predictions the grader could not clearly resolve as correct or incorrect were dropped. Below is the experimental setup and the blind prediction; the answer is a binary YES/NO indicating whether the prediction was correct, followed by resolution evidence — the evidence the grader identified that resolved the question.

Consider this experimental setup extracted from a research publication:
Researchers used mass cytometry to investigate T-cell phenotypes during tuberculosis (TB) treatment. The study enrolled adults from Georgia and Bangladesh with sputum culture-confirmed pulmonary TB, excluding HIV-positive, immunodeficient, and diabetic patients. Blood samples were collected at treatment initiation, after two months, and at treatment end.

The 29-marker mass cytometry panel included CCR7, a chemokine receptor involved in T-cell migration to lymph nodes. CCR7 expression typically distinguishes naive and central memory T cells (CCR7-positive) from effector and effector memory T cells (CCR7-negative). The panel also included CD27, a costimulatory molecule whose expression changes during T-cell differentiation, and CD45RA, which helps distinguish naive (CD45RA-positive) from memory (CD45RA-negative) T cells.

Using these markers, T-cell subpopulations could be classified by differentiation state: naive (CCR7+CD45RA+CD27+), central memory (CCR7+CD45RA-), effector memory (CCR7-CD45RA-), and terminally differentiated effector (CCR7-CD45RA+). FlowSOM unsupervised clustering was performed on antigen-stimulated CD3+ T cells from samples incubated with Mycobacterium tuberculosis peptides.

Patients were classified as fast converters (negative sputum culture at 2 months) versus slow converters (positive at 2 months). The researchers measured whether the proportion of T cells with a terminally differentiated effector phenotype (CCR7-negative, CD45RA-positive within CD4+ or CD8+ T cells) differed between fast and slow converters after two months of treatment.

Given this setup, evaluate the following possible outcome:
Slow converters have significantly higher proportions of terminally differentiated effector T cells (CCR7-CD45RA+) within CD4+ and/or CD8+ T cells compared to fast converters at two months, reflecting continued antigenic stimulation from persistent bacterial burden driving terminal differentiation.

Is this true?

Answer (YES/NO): NO